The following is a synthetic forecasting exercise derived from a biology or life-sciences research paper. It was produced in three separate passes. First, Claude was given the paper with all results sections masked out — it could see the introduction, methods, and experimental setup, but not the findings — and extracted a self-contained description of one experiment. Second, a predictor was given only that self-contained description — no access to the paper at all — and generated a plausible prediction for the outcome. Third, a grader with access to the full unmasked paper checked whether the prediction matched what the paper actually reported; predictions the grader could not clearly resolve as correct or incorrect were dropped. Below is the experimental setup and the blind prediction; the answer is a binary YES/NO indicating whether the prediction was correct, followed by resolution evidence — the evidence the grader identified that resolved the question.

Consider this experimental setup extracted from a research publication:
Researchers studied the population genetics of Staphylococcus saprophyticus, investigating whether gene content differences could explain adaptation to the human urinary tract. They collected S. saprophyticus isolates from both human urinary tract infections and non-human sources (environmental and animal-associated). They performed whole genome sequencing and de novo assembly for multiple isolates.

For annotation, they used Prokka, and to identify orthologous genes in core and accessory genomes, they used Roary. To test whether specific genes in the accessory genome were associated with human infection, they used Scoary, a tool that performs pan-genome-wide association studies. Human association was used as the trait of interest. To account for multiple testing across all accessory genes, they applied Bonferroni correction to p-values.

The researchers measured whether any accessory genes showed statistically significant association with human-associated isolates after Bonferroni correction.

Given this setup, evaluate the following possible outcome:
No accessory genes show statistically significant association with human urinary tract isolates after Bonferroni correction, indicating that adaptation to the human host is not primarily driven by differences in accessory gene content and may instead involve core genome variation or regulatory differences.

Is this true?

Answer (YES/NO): YES